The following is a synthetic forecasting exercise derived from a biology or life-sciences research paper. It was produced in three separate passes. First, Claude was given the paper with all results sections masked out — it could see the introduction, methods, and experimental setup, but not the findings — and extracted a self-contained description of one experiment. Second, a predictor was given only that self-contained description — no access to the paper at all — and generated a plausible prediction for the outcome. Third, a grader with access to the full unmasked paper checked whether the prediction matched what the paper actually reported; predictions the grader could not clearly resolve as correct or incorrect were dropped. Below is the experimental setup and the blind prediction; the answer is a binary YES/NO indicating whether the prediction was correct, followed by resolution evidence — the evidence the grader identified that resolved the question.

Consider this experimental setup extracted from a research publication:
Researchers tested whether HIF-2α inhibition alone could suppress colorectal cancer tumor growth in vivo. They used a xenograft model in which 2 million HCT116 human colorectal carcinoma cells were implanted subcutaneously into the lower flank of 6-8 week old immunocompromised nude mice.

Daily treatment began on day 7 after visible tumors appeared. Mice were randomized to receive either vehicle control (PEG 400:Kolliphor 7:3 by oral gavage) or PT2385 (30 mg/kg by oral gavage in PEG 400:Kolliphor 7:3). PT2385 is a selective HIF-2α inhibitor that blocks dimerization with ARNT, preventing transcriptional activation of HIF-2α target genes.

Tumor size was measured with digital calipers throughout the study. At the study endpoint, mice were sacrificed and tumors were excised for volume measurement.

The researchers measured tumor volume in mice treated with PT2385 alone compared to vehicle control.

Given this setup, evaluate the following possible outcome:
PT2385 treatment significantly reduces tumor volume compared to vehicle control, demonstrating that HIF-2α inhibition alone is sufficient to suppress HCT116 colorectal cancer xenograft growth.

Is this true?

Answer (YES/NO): NO